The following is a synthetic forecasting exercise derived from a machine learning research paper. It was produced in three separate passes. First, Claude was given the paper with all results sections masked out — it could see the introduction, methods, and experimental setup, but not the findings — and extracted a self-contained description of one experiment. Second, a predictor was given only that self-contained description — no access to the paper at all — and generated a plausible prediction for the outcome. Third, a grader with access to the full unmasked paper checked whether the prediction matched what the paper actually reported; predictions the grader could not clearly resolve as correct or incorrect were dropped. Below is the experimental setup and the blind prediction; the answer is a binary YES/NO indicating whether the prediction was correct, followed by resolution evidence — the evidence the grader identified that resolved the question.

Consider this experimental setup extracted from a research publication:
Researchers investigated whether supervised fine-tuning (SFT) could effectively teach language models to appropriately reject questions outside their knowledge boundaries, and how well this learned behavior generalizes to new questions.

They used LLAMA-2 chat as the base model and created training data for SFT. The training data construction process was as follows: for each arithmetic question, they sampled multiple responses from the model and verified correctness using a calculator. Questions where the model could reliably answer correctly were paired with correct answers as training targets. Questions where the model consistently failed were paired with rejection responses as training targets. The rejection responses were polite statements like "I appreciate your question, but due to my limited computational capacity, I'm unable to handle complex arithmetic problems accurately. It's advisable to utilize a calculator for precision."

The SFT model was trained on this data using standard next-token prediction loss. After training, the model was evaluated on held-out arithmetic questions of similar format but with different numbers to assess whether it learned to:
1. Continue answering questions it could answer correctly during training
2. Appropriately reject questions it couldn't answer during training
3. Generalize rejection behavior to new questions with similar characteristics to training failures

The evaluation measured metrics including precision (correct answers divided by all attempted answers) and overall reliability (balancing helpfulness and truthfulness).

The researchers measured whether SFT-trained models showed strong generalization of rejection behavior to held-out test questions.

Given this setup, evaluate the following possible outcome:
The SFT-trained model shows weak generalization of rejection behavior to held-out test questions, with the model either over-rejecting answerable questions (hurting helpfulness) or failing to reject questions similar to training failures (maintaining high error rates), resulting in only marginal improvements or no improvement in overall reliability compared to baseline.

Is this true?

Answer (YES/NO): NO